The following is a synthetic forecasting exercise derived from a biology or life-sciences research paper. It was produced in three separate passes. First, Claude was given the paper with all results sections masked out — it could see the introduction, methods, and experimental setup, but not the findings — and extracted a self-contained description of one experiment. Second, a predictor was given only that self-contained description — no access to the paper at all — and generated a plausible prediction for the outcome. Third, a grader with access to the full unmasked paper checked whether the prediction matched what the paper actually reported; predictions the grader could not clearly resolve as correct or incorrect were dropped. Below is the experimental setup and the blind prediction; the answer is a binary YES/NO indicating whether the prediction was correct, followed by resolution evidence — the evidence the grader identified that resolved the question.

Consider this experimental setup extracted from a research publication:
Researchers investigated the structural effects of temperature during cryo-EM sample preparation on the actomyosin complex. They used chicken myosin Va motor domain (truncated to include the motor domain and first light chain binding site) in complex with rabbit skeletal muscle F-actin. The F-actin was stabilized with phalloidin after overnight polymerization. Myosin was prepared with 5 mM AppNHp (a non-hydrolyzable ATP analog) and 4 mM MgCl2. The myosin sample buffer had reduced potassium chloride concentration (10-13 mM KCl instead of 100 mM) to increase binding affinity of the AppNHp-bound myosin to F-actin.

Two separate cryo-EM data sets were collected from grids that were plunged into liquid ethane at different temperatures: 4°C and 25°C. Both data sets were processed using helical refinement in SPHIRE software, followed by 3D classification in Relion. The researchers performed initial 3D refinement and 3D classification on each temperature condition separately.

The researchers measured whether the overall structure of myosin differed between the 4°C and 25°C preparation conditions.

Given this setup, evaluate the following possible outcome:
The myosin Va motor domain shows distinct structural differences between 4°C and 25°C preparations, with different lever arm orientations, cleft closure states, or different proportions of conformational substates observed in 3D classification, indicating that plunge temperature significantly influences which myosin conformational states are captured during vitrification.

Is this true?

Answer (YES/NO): NO